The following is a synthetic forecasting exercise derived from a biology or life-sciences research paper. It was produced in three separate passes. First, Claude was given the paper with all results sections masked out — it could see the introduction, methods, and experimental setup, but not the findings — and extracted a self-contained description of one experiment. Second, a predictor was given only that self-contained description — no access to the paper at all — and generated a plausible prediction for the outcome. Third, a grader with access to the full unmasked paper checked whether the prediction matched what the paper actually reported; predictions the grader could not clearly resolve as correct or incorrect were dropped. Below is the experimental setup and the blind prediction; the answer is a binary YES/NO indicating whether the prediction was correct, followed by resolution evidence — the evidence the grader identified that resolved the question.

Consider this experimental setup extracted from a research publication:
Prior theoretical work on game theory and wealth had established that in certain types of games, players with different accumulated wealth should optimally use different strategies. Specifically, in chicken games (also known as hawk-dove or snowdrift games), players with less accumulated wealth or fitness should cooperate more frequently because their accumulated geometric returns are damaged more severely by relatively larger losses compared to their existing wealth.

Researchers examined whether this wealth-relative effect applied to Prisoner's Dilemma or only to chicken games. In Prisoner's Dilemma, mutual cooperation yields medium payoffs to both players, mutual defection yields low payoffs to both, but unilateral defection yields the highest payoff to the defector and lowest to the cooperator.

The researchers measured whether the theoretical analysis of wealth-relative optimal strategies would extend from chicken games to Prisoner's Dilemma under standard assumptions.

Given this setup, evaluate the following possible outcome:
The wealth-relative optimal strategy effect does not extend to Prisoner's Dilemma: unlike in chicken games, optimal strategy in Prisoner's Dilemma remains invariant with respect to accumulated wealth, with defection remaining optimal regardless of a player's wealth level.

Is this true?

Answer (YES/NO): YES